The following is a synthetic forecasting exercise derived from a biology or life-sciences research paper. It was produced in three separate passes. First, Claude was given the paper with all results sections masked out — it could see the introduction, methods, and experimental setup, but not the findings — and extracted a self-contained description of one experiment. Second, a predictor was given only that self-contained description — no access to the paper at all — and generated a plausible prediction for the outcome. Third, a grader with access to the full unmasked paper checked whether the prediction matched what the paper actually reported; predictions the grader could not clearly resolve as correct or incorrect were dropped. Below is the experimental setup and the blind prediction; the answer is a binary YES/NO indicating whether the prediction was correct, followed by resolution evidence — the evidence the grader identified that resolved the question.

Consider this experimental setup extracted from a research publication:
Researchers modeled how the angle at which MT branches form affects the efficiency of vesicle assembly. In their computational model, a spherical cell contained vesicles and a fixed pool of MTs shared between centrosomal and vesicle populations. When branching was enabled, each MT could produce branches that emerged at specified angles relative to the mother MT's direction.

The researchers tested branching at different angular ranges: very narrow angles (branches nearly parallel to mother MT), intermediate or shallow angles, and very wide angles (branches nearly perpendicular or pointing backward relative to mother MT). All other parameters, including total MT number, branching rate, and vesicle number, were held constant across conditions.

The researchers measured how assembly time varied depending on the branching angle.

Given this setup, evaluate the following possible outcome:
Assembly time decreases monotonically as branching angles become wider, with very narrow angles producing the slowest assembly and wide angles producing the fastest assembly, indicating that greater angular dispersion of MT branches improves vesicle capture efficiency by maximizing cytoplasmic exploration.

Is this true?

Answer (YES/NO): NO